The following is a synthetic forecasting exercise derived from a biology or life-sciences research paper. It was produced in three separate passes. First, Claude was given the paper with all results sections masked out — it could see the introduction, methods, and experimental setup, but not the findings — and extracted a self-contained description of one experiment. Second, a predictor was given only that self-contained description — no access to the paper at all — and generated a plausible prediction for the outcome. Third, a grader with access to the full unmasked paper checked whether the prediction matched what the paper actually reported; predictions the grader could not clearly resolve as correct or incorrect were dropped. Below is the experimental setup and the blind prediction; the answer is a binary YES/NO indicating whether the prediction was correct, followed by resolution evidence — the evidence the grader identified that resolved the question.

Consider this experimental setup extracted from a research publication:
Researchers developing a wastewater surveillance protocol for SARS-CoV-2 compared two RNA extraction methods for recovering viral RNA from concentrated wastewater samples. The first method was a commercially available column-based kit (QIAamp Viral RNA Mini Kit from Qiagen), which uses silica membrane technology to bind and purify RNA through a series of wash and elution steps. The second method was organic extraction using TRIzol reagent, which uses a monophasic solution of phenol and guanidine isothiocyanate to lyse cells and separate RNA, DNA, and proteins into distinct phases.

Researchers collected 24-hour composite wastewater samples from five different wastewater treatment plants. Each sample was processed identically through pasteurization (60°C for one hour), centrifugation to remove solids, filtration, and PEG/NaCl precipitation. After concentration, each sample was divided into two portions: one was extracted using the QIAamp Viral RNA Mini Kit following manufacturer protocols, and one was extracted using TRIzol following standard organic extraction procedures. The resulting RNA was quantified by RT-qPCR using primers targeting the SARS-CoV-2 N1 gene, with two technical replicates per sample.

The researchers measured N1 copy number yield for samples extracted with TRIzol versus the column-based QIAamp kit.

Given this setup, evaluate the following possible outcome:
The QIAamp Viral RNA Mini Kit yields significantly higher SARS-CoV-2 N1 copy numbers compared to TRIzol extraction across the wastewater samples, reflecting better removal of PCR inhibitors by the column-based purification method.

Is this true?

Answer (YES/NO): NO